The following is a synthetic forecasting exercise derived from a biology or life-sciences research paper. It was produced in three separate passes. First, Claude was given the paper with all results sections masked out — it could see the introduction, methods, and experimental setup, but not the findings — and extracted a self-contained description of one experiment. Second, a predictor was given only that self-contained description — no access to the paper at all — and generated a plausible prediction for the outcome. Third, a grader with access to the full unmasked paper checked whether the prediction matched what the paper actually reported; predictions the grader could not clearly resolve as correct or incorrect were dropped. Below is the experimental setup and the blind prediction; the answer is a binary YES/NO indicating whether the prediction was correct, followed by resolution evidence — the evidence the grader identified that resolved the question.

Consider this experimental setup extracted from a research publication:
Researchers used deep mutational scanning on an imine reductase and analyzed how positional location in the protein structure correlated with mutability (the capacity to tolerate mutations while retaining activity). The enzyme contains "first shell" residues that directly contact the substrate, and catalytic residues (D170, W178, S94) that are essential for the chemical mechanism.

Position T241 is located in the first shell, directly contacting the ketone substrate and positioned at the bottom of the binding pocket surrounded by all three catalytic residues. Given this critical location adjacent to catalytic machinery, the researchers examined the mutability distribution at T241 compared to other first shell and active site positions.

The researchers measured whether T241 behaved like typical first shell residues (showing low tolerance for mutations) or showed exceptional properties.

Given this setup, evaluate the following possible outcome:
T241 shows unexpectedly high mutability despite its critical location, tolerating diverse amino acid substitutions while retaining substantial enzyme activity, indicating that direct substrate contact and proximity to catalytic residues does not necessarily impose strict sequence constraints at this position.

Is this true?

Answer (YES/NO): YES